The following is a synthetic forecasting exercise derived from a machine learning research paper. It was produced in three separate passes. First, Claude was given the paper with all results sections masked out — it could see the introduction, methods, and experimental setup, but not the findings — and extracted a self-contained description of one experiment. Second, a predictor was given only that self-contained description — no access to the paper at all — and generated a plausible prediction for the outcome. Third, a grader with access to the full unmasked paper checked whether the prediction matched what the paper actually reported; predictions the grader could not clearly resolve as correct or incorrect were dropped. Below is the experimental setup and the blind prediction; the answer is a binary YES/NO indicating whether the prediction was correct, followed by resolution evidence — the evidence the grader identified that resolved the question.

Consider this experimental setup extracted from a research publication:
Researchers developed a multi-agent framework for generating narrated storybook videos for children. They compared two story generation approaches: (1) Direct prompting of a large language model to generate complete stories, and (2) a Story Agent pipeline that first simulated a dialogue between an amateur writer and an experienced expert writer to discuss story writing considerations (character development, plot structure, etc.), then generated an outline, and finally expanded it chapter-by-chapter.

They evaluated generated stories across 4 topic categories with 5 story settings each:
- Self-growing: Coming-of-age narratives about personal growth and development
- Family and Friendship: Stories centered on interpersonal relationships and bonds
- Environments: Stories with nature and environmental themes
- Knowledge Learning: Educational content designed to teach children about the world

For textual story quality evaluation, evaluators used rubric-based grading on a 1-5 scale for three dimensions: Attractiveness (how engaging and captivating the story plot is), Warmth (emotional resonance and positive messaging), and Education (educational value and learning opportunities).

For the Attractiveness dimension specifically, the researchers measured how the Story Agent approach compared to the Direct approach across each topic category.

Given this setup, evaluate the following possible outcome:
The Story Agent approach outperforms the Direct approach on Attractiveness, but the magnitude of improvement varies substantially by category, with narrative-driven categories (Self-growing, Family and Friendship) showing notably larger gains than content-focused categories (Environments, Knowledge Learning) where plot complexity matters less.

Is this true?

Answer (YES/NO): NO